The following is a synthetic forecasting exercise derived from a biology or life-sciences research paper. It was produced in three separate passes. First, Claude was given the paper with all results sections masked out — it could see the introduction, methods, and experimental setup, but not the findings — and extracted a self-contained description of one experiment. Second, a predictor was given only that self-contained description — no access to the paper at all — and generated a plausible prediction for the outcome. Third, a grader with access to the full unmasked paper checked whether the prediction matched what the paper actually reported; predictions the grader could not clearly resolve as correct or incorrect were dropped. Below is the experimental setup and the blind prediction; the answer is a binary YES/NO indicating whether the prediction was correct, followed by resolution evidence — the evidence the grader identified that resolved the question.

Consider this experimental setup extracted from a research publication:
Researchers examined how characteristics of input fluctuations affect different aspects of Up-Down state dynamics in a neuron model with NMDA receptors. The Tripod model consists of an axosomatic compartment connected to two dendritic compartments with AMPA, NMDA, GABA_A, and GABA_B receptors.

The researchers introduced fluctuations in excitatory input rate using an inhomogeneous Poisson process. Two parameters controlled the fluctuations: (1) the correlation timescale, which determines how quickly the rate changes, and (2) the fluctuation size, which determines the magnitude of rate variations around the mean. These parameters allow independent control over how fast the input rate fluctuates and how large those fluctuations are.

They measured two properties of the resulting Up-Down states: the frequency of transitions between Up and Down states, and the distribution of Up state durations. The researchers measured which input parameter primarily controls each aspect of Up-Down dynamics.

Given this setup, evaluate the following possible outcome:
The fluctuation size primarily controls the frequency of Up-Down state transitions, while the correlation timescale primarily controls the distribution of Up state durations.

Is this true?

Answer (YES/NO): NO